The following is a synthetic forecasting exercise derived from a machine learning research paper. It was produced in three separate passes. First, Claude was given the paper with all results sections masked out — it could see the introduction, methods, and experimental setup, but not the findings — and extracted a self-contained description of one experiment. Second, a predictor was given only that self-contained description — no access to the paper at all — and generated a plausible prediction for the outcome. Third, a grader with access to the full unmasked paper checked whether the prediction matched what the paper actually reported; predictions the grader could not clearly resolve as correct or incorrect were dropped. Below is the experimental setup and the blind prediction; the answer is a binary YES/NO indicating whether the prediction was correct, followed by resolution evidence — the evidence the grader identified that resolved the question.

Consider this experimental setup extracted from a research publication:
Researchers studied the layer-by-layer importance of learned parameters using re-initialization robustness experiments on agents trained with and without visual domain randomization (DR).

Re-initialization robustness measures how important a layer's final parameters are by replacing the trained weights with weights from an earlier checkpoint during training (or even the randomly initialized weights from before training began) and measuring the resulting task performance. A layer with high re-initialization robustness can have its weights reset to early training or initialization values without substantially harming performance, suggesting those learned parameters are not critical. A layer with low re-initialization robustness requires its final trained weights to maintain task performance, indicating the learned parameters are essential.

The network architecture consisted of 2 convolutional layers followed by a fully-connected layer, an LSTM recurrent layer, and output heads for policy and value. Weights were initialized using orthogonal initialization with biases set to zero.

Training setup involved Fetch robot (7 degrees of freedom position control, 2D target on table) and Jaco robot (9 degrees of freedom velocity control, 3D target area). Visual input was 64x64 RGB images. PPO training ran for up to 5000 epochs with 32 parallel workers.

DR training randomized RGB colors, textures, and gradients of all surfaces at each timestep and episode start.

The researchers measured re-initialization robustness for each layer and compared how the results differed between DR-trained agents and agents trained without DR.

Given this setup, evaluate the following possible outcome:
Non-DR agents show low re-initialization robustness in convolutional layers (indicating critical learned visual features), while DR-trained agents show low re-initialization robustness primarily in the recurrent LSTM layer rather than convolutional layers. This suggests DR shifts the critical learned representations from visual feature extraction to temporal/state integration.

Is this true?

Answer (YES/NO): NO